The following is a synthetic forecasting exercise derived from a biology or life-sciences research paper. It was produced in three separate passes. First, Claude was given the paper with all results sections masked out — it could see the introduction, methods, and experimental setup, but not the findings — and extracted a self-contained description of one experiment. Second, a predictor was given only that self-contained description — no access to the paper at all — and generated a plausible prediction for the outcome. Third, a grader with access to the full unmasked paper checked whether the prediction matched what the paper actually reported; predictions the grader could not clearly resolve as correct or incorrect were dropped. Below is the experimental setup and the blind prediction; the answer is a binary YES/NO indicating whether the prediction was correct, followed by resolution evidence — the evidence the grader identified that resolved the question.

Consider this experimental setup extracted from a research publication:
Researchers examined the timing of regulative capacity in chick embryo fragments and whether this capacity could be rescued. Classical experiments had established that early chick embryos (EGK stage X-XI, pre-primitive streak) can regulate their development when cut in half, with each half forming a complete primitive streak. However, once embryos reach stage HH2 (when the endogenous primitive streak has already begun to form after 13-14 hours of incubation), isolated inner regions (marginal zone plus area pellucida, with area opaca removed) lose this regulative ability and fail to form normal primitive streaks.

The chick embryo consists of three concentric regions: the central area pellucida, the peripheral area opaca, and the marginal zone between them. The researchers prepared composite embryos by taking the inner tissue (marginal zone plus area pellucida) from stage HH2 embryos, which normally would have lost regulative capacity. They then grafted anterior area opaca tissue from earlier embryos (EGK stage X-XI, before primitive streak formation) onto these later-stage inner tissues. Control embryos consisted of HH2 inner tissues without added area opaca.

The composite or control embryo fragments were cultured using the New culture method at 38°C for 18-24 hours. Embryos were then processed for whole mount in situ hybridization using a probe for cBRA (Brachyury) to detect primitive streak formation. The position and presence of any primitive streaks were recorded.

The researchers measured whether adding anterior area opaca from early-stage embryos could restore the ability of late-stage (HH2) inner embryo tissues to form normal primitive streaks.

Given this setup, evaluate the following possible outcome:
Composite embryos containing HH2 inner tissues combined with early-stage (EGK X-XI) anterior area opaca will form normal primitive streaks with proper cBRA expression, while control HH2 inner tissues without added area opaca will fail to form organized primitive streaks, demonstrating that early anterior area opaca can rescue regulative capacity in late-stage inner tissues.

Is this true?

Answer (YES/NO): YES